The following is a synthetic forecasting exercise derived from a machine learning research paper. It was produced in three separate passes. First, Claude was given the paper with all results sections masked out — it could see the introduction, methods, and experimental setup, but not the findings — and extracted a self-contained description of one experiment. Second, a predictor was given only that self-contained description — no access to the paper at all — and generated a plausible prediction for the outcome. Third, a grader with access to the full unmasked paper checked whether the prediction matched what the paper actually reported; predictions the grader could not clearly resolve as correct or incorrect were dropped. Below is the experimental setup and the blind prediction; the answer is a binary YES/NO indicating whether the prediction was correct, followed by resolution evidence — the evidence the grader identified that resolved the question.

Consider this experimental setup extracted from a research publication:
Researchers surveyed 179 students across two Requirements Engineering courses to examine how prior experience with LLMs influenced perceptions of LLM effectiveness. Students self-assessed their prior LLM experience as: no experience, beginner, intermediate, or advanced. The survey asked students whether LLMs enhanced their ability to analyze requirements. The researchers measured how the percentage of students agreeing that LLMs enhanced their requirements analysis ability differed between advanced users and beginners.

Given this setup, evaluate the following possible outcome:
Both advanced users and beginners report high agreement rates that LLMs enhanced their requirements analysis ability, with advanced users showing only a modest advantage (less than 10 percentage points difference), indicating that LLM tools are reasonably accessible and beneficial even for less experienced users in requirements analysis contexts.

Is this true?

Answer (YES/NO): NO